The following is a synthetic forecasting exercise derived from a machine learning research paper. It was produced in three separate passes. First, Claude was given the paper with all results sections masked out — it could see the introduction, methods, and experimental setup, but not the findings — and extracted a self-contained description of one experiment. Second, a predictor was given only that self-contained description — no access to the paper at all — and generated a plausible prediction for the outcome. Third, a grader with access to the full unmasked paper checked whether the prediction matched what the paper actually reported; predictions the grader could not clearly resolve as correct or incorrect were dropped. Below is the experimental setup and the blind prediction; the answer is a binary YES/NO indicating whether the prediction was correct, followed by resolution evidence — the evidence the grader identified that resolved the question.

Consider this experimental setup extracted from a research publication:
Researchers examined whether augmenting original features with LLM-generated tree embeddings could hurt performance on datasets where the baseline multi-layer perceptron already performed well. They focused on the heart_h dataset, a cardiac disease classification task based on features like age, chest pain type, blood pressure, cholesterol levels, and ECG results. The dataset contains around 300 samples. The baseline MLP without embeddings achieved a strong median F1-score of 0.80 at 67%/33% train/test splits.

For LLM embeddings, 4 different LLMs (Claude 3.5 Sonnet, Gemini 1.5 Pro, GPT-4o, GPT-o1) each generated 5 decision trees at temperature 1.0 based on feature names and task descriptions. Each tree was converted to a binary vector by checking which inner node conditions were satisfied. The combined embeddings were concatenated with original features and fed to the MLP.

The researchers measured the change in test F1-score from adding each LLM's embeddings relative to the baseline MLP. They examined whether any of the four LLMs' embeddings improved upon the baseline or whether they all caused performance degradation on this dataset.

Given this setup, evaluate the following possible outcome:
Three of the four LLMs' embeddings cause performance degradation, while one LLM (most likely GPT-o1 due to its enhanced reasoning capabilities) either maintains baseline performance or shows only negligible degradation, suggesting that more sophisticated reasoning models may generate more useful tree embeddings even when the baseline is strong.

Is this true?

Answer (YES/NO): NO